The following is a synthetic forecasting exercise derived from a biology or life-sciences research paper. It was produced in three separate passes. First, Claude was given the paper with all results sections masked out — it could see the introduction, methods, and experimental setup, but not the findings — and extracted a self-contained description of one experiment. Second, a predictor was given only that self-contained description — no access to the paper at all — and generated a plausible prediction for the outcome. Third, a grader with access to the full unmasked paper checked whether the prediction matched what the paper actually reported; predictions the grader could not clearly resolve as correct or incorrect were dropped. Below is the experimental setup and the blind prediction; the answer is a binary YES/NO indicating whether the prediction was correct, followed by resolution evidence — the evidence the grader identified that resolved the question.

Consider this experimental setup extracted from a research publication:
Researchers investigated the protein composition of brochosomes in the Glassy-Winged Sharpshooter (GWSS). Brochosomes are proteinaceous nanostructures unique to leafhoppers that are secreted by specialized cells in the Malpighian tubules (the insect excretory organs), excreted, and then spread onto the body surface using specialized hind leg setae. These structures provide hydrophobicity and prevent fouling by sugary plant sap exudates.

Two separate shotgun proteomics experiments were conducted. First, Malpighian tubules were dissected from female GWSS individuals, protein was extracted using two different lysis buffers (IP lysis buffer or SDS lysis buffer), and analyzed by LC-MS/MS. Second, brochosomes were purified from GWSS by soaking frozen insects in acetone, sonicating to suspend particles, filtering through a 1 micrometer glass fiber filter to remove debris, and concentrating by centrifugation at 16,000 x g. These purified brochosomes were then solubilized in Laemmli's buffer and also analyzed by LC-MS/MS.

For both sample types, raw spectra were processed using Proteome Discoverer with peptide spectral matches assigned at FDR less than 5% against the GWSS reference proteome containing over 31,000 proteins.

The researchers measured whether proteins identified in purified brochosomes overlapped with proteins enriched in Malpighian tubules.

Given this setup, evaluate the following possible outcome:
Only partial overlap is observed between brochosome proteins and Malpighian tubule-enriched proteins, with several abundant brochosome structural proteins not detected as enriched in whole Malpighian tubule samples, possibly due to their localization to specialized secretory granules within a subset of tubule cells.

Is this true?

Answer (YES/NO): NO